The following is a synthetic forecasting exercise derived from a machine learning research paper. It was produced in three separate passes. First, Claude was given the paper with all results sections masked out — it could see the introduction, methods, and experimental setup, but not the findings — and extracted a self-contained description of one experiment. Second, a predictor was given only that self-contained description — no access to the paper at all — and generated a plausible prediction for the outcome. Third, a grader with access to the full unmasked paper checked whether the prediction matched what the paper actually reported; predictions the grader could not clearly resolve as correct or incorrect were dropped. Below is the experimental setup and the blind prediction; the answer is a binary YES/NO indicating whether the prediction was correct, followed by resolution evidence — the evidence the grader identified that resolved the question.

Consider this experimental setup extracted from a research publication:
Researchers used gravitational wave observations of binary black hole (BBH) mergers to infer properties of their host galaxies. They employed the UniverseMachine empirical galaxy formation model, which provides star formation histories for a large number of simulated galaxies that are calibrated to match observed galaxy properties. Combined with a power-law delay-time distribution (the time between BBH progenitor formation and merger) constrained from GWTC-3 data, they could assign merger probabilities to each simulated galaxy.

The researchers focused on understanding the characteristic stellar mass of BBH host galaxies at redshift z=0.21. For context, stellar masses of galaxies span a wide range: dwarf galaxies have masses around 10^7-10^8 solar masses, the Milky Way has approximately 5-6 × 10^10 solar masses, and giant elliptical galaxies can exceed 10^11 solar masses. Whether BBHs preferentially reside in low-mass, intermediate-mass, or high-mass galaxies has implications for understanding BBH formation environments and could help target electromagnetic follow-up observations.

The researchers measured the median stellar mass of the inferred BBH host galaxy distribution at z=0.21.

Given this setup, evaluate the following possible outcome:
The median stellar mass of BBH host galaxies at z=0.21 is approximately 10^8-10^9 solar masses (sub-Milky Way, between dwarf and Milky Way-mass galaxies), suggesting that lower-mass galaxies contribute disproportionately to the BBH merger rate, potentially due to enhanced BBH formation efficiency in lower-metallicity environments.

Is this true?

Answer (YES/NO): NO